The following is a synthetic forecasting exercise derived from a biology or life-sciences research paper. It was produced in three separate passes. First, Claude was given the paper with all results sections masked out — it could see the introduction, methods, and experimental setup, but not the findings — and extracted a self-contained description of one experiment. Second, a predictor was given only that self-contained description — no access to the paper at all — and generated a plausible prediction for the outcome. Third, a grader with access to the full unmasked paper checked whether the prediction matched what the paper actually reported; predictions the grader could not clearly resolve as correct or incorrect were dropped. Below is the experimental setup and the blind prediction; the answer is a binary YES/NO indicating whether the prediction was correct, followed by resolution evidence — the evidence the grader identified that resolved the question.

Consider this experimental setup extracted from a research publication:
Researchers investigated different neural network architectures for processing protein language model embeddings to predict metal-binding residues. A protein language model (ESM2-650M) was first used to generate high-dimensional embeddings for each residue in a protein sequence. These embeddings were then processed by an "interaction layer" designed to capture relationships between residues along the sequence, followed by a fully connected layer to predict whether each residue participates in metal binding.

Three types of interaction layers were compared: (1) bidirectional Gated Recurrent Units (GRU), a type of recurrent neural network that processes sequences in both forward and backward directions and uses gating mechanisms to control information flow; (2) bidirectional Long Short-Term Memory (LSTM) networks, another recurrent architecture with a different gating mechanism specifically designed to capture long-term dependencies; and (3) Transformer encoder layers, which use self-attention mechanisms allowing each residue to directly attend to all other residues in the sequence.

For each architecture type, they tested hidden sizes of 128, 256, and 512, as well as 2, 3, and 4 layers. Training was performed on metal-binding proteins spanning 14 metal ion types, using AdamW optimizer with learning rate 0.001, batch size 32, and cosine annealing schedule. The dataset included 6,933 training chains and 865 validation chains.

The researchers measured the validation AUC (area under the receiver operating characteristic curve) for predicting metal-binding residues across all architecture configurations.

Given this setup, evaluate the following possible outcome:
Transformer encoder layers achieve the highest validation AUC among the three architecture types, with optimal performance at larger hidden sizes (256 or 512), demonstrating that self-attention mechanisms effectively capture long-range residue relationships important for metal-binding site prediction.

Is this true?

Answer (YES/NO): NO